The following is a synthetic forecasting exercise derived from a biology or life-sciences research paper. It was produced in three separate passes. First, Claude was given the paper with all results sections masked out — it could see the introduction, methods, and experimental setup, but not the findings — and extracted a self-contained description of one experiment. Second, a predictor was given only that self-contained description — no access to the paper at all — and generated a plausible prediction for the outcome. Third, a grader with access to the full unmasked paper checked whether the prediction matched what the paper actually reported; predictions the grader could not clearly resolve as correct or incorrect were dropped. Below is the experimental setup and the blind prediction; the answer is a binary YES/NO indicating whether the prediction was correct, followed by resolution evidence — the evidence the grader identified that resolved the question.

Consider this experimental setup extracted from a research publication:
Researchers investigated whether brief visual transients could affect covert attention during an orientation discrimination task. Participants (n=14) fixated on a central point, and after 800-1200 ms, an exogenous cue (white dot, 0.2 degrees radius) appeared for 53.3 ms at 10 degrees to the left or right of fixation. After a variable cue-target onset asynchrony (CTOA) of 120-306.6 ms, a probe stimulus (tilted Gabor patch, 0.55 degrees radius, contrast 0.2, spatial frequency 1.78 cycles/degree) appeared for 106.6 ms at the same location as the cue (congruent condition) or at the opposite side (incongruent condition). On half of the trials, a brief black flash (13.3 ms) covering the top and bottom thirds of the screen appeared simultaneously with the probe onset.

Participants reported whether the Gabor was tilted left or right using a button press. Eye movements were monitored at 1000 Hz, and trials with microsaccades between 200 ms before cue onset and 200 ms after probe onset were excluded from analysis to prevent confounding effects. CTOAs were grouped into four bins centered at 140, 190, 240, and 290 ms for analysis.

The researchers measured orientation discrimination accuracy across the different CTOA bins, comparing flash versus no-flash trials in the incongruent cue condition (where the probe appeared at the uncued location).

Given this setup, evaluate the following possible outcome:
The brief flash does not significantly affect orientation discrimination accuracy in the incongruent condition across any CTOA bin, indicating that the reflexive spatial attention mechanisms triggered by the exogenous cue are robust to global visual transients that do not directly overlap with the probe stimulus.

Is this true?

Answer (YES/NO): NO